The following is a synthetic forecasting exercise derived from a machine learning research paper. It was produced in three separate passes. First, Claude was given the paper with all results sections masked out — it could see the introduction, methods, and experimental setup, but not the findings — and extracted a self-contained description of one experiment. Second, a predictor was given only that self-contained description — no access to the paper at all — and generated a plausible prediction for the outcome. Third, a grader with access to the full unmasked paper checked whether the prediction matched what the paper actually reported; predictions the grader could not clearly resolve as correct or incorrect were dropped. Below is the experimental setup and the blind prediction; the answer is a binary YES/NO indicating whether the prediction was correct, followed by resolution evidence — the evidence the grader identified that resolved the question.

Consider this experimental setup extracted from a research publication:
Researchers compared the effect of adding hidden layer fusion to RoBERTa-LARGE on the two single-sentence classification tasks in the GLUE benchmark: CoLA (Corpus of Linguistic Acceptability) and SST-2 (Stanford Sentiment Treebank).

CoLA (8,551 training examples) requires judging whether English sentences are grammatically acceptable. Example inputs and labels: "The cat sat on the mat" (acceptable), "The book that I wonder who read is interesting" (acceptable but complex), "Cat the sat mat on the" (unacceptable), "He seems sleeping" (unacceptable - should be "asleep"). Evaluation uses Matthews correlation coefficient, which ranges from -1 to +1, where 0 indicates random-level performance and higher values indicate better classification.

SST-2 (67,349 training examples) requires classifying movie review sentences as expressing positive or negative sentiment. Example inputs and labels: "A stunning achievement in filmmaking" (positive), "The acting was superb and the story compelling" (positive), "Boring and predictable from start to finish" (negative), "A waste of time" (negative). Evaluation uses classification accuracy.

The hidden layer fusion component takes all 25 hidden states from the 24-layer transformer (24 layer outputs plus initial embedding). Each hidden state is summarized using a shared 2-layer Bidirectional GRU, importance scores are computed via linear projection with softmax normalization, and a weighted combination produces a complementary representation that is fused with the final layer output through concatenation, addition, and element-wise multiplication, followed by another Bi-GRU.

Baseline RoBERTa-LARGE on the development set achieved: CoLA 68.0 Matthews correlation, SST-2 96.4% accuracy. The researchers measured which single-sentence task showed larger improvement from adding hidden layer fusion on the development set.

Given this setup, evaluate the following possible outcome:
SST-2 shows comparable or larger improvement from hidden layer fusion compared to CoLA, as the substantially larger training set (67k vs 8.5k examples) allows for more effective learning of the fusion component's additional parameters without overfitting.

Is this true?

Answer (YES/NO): NO